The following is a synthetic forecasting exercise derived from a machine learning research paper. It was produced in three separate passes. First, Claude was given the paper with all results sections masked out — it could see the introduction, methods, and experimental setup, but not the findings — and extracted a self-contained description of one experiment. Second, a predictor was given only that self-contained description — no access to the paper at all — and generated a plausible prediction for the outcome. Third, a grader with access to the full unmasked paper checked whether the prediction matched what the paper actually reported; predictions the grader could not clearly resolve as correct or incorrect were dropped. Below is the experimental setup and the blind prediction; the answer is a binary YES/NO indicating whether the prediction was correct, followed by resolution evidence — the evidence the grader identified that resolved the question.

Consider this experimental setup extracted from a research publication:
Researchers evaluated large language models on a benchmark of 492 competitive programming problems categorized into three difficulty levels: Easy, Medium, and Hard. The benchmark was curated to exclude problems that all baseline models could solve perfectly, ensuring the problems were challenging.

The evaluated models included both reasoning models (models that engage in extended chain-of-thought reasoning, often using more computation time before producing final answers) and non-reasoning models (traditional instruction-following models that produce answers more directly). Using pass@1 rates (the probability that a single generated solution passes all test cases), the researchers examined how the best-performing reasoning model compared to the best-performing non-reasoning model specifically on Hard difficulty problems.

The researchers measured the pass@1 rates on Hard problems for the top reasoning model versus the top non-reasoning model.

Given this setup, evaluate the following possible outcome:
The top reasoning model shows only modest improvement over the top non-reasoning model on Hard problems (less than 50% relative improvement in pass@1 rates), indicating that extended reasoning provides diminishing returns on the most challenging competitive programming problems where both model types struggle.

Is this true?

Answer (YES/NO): NO